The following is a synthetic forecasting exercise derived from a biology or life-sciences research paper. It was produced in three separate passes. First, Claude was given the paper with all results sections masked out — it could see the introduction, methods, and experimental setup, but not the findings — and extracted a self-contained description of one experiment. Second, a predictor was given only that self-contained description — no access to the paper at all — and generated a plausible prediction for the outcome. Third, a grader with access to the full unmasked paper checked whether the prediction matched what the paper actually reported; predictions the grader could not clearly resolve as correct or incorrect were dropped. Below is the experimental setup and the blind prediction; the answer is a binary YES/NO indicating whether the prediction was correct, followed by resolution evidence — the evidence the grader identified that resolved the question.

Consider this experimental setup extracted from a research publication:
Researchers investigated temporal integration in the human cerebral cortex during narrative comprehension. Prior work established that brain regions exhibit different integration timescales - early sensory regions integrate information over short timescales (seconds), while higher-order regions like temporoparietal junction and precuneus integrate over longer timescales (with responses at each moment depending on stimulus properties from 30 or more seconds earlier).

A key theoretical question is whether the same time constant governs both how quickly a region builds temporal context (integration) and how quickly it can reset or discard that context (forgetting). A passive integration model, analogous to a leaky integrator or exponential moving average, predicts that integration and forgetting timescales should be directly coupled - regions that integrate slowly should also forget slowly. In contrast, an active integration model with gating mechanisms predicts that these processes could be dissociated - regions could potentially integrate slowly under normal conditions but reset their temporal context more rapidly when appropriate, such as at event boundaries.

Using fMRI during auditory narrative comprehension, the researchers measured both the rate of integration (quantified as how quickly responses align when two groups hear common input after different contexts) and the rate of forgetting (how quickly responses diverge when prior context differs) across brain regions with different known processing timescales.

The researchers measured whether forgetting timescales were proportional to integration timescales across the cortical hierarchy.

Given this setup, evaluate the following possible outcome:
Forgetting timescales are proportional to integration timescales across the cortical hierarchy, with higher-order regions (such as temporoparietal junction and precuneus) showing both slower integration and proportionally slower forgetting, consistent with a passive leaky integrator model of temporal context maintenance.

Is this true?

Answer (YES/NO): NO